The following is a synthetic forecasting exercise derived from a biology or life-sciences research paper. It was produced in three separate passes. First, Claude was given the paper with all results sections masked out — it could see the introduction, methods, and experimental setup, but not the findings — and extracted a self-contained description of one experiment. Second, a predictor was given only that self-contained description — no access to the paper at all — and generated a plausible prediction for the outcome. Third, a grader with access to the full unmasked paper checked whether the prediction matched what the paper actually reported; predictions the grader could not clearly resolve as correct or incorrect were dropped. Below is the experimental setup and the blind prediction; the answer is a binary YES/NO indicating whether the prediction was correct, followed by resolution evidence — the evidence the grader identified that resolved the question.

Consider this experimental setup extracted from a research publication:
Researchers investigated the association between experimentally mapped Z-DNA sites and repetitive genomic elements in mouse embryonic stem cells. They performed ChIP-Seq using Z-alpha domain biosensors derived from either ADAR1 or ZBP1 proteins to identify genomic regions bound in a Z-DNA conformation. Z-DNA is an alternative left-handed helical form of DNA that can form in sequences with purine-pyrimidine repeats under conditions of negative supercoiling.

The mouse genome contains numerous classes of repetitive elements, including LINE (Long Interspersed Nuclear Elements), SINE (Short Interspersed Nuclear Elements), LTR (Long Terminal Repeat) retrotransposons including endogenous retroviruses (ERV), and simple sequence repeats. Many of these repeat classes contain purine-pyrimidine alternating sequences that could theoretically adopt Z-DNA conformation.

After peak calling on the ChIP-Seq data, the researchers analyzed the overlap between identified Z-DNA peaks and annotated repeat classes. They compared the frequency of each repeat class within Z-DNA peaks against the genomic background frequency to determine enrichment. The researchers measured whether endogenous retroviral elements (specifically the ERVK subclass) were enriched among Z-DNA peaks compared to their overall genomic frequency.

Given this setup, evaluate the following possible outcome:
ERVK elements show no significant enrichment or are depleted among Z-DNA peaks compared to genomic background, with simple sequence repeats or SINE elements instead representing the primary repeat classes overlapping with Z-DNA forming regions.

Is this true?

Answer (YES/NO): NO